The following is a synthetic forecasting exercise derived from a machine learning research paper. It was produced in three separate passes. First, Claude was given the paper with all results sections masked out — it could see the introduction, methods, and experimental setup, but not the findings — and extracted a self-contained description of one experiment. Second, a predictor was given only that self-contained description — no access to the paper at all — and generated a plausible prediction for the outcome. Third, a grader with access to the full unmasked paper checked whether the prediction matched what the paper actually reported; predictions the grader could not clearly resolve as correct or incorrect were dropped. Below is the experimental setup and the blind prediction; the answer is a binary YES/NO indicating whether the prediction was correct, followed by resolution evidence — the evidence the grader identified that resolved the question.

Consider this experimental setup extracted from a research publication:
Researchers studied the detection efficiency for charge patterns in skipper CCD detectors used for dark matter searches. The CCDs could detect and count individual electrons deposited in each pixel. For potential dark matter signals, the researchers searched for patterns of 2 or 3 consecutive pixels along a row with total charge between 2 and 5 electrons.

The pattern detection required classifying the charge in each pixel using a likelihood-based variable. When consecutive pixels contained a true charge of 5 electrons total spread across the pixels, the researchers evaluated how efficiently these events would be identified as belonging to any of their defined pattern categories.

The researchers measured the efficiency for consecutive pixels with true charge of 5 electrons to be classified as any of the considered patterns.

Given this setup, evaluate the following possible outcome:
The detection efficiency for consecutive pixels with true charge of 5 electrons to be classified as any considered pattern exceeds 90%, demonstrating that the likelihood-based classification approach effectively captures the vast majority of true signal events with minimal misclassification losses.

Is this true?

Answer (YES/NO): YES